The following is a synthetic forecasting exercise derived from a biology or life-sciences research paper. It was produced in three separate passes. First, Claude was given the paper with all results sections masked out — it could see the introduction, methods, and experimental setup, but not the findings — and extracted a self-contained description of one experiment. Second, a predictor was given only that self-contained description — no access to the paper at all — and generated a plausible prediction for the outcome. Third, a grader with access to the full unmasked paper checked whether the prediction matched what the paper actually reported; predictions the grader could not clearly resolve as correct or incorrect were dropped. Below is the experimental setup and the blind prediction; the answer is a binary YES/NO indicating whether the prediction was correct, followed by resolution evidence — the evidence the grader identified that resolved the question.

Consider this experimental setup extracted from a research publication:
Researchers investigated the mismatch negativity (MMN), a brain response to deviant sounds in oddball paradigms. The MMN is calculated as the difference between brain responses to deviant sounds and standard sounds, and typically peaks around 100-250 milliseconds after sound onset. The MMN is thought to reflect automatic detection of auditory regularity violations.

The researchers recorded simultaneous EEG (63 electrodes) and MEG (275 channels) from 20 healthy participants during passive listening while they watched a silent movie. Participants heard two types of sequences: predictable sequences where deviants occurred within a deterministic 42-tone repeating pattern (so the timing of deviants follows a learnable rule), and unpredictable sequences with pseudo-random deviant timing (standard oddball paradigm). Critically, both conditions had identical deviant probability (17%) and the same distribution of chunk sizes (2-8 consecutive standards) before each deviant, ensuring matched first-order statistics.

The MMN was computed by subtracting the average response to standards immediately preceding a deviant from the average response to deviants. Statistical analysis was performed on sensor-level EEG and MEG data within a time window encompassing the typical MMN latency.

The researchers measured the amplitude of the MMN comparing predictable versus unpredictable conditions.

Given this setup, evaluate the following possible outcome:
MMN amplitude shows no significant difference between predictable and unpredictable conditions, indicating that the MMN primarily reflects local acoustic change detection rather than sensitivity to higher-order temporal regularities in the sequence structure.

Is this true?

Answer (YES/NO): NO